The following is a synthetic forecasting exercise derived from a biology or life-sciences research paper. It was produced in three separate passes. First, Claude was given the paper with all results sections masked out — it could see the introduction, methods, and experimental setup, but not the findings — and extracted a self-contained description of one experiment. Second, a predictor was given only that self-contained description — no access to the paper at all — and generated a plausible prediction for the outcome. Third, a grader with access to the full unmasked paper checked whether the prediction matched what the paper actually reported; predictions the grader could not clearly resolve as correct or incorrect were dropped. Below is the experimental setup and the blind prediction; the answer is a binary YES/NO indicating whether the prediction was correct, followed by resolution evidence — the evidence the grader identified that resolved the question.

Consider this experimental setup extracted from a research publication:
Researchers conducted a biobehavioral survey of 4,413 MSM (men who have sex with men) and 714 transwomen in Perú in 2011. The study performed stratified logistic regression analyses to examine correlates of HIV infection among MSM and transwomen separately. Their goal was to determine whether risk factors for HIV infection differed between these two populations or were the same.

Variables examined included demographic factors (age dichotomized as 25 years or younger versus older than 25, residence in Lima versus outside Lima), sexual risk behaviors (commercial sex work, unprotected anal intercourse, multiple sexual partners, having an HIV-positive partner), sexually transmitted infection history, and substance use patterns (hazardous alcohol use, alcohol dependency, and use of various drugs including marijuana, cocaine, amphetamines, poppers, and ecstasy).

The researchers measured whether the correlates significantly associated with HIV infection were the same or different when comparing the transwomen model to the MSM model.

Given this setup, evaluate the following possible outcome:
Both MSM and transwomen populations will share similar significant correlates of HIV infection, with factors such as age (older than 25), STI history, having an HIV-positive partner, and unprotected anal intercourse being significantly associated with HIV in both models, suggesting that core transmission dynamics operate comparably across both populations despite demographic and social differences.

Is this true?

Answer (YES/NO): NO